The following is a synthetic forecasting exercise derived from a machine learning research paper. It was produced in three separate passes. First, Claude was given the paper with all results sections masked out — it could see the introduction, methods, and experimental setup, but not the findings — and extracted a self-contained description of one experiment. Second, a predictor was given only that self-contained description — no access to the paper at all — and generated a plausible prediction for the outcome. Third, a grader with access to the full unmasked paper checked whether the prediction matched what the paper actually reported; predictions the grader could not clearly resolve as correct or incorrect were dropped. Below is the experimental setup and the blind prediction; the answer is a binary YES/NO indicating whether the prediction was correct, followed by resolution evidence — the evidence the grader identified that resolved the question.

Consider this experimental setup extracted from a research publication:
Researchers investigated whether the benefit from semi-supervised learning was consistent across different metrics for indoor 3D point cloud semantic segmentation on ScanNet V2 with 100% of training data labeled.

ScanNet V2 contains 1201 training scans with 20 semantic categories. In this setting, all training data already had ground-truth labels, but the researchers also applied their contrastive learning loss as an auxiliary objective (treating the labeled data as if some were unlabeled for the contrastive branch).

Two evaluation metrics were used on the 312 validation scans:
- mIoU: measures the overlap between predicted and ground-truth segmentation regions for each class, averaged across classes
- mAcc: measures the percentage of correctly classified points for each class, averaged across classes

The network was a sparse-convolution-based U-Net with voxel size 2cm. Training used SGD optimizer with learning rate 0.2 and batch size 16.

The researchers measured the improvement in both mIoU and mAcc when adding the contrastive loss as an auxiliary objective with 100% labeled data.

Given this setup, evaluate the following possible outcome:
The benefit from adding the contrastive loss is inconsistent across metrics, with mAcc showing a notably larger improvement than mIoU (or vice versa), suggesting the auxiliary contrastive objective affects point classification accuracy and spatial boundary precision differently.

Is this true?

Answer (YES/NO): YES